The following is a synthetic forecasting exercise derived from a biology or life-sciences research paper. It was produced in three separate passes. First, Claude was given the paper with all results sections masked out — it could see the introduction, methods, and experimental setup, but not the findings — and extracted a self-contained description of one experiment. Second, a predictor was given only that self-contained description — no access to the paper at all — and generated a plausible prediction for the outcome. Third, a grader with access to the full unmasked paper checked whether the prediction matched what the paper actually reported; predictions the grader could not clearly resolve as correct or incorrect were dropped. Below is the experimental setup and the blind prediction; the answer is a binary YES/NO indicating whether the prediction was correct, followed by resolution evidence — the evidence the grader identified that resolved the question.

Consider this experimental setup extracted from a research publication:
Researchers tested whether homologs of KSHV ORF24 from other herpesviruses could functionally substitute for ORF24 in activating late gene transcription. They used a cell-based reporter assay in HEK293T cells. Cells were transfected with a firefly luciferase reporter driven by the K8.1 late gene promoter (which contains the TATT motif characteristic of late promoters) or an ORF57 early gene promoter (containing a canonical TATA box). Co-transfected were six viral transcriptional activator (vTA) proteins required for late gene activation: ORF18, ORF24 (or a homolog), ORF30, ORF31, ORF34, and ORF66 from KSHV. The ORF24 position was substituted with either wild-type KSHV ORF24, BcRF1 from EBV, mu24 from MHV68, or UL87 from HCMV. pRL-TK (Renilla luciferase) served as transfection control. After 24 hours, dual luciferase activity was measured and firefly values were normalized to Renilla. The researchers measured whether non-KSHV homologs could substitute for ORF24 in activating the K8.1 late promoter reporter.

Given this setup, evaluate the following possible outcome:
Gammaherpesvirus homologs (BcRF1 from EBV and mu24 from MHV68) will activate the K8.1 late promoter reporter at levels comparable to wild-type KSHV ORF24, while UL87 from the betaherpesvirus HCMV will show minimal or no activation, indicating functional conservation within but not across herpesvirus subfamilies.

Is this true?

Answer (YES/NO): NO